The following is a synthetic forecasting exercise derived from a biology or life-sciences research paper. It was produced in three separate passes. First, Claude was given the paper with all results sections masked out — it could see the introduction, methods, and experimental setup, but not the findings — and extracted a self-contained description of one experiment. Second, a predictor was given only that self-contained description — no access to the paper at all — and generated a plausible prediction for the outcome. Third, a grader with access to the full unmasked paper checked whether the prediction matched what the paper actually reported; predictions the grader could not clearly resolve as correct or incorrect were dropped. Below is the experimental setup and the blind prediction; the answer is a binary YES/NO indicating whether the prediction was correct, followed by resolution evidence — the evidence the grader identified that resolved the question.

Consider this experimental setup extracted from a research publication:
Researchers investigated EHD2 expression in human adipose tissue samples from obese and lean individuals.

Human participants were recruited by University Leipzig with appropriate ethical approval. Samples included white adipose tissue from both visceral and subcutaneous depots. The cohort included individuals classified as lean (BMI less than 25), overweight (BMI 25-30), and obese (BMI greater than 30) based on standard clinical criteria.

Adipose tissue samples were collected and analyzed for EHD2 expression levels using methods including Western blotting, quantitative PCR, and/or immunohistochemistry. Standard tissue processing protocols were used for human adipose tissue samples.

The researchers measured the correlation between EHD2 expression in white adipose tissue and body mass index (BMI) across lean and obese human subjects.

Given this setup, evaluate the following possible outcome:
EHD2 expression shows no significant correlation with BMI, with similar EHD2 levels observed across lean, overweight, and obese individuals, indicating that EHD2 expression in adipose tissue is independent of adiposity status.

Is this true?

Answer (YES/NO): NO